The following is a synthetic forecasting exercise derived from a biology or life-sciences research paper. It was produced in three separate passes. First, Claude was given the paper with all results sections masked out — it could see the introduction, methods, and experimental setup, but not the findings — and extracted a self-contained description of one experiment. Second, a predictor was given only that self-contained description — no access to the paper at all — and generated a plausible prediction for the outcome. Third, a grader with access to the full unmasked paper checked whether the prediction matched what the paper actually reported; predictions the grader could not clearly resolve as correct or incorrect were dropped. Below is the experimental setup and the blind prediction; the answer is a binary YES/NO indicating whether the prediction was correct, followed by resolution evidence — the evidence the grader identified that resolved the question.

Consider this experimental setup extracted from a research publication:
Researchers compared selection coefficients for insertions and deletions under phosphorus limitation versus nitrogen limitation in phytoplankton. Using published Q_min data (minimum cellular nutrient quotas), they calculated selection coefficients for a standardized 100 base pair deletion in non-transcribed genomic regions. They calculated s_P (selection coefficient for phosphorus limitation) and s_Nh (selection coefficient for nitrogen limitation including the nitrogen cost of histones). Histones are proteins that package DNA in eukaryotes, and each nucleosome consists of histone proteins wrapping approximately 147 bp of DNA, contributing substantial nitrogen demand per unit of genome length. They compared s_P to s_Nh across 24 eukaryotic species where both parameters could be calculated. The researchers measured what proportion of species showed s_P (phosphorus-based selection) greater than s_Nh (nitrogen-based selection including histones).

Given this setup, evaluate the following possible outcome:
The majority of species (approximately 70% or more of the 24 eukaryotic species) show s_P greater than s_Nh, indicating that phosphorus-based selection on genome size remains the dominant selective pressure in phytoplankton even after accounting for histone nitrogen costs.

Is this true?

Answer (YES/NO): YES